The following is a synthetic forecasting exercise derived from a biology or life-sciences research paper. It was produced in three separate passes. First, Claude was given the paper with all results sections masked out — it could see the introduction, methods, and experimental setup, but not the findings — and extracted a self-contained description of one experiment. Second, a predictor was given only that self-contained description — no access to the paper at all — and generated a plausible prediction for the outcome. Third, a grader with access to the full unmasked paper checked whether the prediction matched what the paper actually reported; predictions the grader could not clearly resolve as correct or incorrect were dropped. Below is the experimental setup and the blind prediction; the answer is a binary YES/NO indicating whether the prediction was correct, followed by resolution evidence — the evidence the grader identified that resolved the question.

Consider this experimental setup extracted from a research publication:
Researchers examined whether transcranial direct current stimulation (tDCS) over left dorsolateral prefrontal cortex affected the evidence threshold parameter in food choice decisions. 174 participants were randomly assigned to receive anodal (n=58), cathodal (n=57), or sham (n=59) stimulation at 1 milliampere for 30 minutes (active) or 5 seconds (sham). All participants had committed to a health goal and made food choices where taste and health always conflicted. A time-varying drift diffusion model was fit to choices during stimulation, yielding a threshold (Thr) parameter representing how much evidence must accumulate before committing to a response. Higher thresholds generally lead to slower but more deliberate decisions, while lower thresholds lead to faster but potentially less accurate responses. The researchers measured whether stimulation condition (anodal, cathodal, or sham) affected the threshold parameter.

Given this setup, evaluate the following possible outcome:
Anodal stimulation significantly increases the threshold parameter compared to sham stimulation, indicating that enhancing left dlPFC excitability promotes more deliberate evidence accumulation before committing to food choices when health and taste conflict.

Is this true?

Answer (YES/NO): NO